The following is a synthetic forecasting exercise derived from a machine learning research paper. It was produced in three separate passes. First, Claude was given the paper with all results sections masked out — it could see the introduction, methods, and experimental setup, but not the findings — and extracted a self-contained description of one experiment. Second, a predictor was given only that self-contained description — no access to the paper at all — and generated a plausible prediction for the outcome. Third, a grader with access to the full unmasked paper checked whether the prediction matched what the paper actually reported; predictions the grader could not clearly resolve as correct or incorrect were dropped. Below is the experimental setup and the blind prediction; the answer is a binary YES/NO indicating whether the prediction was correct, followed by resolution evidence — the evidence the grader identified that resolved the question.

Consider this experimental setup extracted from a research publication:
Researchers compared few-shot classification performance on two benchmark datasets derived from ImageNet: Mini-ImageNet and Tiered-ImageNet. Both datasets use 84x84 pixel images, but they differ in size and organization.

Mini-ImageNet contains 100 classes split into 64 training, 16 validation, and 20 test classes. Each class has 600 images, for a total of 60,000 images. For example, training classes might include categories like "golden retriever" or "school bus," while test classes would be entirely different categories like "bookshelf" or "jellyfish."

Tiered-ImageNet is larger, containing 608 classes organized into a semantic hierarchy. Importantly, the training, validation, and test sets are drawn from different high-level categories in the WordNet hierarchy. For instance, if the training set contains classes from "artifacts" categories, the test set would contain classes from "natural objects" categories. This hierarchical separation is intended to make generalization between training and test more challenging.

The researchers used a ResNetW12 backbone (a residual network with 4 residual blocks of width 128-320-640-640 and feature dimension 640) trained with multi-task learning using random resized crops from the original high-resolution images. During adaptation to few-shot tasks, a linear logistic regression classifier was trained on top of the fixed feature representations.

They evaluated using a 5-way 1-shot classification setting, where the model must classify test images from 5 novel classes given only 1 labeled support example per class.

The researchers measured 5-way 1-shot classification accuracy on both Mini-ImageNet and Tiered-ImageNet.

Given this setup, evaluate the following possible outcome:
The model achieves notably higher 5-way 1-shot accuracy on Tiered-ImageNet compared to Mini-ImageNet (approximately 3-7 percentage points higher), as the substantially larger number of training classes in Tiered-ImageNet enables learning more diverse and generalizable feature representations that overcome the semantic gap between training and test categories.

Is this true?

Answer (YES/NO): NO